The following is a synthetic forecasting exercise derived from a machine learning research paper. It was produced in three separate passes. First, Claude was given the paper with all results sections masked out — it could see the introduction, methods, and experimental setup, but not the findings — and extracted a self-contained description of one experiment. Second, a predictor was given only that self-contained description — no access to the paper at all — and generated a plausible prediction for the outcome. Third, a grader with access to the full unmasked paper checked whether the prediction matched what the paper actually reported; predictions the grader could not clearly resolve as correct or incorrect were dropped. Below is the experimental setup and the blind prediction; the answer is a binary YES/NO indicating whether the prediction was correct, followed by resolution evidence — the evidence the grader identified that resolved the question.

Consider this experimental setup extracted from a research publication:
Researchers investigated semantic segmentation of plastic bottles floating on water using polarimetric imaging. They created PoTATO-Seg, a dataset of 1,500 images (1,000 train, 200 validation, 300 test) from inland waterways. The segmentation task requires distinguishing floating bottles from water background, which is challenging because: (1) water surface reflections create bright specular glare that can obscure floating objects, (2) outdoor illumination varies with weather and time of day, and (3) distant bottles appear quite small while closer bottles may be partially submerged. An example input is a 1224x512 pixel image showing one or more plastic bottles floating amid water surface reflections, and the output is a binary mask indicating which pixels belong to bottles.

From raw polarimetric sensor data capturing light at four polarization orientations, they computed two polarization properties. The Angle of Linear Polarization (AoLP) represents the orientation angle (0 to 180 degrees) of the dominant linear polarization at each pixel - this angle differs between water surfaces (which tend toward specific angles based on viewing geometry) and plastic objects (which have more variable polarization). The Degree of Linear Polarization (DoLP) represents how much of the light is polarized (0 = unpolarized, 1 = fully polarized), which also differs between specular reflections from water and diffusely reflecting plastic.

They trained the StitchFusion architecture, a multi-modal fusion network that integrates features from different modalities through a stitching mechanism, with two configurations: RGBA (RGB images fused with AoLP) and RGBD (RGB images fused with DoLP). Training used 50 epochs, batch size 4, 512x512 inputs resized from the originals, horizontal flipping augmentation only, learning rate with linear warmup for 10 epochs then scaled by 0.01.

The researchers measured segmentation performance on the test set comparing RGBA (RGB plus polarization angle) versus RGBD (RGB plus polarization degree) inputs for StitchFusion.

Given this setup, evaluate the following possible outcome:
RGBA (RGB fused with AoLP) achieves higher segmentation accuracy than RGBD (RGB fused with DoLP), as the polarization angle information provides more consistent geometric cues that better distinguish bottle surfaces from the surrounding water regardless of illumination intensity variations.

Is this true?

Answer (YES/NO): YES